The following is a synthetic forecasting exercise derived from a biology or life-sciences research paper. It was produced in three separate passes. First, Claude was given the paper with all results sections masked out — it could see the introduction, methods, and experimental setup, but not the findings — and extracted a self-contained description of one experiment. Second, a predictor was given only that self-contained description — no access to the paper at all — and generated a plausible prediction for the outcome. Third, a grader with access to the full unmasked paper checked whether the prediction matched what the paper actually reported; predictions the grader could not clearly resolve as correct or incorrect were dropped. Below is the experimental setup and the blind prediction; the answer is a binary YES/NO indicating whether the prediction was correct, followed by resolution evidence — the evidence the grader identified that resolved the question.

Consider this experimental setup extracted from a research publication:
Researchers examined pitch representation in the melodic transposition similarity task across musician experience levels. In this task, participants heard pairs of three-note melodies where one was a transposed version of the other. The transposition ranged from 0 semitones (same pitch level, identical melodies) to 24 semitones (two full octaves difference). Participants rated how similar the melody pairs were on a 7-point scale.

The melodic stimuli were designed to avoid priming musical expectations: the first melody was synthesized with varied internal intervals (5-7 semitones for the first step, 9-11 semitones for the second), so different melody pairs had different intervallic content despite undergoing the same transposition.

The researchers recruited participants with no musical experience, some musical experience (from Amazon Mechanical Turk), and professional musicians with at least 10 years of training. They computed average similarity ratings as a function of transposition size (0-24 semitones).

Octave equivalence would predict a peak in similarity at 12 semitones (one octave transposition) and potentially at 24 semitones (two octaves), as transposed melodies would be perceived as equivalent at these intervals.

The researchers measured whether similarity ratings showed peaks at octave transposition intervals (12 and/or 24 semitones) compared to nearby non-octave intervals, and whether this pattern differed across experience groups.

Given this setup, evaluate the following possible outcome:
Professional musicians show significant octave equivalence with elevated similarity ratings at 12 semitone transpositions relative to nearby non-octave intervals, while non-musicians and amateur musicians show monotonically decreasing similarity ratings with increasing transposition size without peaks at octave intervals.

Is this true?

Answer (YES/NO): NO